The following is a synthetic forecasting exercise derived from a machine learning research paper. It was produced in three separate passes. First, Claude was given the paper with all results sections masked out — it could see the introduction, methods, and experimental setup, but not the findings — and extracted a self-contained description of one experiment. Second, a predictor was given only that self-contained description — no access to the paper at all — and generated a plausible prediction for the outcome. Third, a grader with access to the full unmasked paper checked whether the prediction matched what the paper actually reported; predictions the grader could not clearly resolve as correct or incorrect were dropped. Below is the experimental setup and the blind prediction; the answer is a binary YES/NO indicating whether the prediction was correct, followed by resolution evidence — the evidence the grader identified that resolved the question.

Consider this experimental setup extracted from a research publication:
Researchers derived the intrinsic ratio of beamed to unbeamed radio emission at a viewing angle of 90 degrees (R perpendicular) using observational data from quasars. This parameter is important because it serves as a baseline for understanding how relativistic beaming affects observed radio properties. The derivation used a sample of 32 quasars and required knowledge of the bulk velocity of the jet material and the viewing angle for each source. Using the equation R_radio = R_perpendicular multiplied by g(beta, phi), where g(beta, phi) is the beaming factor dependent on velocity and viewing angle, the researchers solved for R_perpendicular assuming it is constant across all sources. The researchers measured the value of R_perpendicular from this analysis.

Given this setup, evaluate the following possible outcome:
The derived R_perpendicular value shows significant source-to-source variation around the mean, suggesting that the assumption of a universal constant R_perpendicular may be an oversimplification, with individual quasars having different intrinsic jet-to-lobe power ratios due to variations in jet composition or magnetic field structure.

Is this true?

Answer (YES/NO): NO